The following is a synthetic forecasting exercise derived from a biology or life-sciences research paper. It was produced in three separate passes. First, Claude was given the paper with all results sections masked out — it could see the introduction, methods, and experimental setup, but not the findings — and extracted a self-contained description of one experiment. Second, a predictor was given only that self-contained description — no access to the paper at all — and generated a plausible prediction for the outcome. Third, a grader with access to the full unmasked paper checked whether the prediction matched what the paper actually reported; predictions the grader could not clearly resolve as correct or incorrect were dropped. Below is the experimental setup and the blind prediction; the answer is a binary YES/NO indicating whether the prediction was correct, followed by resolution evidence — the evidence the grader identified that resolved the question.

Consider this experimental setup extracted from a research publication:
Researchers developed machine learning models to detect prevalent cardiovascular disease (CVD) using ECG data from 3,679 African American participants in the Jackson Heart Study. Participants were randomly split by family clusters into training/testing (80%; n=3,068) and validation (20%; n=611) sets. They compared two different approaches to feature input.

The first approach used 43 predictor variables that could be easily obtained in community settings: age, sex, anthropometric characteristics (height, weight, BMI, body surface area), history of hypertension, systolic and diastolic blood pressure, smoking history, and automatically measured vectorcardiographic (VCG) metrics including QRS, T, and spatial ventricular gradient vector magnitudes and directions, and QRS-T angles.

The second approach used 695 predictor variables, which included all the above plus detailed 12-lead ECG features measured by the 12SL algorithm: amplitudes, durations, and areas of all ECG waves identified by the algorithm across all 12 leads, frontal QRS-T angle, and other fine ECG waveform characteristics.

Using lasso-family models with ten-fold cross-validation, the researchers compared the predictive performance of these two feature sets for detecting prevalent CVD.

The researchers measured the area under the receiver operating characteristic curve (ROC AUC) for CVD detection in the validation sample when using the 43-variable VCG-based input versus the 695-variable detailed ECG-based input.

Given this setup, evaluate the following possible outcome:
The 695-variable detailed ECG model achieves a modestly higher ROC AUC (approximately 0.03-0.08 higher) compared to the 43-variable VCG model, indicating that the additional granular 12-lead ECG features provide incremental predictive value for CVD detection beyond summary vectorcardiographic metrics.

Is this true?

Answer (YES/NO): NO